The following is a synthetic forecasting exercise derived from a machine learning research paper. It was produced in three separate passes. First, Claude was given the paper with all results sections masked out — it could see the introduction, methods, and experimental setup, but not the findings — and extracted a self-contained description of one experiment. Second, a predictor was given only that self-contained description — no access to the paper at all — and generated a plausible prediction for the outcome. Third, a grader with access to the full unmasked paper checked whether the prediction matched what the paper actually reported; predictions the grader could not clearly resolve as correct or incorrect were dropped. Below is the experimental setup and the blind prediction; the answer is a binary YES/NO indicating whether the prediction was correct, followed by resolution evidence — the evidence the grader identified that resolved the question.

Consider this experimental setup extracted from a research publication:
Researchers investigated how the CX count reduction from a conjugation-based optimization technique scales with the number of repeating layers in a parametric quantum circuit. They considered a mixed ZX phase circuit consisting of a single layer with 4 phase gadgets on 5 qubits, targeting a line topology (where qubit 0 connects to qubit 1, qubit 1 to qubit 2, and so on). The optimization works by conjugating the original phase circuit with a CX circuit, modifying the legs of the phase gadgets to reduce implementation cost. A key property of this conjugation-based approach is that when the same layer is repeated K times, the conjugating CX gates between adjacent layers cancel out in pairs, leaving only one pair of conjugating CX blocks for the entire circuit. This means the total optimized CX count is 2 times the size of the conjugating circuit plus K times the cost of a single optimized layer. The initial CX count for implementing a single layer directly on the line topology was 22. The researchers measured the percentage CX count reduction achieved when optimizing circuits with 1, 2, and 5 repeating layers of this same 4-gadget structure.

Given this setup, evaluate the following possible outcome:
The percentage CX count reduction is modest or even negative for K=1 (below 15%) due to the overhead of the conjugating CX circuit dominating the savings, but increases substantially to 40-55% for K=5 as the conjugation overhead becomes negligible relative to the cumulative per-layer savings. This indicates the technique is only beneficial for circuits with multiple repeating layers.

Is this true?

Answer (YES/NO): NO